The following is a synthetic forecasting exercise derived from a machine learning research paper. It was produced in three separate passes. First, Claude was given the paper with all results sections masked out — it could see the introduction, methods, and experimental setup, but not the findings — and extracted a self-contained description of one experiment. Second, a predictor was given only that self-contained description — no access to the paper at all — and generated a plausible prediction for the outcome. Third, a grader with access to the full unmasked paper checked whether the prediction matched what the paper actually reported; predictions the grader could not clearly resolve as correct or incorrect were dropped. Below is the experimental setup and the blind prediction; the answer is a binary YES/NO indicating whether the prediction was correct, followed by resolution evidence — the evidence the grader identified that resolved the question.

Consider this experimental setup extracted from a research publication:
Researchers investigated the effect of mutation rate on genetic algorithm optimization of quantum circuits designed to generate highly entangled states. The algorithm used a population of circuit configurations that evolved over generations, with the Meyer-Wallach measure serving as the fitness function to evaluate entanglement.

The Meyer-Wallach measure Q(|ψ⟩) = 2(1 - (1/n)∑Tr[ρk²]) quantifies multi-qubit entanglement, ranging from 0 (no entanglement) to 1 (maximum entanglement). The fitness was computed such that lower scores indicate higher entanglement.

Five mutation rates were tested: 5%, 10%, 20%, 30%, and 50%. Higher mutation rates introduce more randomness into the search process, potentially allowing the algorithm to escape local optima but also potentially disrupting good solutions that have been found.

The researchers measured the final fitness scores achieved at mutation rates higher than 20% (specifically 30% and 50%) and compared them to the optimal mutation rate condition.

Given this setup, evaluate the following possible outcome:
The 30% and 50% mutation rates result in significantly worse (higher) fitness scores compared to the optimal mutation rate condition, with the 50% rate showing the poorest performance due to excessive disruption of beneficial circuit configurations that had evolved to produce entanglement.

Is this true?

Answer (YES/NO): NO